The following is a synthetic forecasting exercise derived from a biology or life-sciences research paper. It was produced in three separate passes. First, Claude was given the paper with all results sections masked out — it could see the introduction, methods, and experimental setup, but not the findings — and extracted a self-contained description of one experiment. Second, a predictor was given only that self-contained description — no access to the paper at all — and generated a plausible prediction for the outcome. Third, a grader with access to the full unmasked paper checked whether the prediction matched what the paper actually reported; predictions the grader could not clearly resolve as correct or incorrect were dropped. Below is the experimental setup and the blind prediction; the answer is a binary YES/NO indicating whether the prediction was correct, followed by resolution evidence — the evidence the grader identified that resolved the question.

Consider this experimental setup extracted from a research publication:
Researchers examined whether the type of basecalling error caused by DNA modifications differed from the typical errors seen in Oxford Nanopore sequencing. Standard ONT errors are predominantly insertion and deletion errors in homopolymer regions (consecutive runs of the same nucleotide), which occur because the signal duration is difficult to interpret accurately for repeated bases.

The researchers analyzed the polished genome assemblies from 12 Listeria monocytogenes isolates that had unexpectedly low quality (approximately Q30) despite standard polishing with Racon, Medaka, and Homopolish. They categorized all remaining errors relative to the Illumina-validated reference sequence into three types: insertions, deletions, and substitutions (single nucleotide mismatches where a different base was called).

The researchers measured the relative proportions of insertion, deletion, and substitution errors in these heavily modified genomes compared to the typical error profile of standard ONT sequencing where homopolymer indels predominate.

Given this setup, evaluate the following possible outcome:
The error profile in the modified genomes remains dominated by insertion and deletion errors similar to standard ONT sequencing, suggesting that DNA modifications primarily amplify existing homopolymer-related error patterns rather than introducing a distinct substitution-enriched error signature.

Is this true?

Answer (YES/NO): NO